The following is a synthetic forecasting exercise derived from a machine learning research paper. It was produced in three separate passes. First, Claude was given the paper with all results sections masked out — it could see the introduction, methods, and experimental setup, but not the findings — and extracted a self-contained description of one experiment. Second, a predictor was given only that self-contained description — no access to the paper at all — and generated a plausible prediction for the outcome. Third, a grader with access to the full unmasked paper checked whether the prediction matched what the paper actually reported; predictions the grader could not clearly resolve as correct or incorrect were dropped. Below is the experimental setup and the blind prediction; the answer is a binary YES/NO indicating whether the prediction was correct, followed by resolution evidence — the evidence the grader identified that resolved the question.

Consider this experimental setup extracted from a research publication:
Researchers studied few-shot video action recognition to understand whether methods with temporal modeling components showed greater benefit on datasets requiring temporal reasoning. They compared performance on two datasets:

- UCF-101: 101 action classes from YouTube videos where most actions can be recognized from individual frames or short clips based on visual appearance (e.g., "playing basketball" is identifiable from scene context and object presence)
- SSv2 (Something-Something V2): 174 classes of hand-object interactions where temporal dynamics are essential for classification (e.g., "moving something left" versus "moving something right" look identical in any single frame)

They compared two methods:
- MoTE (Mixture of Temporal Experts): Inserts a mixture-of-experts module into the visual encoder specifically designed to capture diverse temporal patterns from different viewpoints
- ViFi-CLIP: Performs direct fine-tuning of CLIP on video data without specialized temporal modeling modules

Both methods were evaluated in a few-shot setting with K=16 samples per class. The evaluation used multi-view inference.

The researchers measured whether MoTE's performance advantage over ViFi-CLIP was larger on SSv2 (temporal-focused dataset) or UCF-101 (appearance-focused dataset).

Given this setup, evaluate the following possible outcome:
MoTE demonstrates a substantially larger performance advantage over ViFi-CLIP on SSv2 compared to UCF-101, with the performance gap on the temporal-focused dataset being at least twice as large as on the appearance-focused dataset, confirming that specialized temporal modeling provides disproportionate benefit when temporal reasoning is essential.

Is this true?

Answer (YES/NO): NO